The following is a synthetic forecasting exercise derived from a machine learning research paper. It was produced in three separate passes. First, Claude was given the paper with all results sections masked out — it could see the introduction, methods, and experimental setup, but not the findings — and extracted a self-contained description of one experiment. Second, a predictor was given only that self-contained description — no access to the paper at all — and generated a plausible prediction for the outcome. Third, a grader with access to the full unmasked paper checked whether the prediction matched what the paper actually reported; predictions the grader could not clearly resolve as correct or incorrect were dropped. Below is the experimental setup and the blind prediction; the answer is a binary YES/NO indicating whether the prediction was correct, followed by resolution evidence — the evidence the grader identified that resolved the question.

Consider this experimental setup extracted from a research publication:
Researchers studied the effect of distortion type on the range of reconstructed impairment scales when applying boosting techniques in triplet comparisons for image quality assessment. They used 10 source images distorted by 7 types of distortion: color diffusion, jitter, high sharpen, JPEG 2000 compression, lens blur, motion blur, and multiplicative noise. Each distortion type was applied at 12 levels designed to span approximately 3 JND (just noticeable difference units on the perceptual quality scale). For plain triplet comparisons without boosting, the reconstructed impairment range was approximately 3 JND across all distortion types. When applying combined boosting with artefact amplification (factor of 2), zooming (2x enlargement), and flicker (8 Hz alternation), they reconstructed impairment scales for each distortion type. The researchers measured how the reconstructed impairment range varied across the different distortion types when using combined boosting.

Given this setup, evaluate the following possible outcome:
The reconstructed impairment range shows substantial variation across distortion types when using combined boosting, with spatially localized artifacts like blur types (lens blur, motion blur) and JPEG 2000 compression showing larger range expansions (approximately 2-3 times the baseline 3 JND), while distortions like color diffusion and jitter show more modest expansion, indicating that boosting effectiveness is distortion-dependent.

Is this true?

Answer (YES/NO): NO